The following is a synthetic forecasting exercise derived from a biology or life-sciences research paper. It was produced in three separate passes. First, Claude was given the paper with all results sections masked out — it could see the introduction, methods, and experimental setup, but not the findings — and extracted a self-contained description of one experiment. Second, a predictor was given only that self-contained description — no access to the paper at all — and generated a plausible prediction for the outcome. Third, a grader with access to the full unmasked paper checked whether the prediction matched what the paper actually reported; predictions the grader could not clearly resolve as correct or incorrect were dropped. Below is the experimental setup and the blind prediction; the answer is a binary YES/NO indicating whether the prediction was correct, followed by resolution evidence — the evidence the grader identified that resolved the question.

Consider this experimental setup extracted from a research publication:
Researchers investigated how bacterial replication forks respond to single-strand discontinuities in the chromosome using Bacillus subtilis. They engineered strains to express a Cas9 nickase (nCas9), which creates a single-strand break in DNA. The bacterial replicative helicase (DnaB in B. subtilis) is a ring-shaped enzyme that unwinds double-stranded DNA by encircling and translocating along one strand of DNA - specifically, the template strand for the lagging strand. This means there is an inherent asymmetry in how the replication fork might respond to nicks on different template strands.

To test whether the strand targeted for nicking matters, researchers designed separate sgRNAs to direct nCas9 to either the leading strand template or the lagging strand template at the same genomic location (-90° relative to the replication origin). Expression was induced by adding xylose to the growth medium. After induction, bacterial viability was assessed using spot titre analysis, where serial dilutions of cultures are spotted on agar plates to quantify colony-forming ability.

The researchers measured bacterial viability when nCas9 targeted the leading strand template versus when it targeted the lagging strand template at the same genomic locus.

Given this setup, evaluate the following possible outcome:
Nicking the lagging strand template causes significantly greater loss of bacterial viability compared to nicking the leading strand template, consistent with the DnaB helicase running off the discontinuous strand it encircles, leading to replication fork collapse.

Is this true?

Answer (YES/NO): NO